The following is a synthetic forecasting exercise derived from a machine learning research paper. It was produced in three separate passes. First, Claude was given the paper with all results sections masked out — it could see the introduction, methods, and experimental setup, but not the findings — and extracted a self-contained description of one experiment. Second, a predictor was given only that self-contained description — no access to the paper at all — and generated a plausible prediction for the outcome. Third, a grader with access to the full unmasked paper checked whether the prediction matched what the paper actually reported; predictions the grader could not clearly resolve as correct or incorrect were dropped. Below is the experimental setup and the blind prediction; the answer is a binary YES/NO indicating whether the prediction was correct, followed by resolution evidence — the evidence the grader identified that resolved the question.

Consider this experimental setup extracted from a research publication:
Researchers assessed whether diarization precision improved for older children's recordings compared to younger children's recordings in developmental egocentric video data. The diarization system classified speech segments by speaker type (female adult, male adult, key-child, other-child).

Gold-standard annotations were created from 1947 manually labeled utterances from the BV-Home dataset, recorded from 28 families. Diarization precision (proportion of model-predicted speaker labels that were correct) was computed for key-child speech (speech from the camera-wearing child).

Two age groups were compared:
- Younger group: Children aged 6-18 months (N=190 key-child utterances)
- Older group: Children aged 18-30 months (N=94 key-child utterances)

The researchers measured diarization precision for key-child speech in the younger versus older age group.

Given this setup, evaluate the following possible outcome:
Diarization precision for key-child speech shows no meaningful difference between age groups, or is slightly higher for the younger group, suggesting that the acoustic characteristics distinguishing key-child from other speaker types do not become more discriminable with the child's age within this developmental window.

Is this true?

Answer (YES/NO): NO